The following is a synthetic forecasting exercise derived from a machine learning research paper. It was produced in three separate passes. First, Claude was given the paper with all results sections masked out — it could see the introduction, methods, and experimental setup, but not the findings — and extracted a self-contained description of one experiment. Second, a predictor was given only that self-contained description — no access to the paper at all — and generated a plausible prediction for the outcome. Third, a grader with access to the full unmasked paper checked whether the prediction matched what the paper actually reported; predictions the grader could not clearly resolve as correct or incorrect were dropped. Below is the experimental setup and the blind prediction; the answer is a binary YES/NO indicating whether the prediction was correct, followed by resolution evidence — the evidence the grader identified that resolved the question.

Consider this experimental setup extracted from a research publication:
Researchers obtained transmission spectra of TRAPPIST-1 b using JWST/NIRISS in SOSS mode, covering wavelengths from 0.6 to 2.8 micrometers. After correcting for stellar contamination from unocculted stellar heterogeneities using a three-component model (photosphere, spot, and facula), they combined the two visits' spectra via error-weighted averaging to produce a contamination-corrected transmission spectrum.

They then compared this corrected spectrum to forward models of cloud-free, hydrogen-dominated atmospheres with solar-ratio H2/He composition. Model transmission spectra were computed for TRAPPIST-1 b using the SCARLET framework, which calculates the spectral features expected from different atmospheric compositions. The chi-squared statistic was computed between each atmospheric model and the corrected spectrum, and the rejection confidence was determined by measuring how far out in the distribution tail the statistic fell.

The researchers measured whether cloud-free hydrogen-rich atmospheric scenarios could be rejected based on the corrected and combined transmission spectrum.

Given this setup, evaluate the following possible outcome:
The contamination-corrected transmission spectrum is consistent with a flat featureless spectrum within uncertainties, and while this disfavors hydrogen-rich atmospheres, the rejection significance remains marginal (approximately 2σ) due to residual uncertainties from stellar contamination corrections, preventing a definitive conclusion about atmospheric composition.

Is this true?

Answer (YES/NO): NO